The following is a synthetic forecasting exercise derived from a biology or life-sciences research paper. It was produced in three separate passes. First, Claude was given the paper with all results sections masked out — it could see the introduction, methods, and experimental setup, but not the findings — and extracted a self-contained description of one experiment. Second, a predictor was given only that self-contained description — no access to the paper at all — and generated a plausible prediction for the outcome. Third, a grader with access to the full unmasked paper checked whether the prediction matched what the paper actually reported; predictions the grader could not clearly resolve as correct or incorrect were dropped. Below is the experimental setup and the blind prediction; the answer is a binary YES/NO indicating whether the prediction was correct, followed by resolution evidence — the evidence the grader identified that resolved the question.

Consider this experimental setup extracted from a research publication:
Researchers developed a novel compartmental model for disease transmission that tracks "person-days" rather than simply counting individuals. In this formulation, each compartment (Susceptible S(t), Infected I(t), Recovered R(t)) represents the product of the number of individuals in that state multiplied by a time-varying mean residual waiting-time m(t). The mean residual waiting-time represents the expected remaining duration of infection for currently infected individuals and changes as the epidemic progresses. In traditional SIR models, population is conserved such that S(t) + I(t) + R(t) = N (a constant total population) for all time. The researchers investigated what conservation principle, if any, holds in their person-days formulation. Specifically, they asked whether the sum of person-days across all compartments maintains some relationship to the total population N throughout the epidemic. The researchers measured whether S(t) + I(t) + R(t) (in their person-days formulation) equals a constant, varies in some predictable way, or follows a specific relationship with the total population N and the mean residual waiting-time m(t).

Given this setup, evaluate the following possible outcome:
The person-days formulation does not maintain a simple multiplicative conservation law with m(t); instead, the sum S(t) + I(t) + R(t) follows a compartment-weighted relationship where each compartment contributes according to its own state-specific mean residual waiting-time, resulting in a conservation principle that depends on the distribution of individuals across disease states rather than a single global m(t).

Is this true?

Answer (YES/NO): NO